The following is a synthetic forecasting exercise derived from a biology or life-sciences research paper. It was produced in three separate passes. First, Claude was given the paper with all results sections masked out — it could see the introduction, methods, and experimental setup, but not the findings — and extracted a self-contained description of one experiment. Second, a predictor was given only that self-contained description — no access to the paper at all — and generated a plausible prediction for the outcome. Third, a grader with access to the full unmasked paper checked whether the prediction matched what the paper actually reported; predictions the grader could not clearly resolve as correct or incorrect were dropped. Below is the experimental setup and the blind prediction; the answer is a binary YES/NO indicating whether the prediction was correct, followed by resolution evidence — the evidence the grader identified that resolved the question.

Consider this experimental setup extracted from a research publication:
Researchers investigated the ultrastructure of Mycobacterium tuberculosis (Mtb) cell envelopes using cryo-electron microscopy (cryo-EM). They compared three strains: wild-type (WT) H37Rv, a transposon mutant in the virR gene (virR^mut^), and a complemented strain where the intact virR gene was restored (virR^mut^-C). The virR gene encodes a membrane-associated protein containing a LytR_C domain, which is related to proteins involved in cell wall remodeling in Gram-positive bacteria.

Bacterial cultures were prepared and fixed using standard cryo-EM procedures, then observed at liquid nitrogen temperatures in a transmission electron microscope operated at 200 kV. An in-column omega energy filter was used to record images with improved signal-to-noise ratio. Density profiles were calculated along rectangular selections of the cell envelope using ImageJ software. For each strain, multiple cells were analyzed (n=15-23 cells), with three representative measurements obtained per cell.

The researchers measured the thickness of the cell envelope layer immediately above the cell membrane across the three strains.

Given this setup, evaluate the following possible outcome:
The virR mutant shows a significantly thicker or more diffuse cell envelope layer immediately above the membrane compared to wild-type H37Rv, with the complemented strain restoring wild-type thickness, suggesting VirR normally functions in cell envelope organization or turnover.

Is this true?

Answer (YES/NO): YES